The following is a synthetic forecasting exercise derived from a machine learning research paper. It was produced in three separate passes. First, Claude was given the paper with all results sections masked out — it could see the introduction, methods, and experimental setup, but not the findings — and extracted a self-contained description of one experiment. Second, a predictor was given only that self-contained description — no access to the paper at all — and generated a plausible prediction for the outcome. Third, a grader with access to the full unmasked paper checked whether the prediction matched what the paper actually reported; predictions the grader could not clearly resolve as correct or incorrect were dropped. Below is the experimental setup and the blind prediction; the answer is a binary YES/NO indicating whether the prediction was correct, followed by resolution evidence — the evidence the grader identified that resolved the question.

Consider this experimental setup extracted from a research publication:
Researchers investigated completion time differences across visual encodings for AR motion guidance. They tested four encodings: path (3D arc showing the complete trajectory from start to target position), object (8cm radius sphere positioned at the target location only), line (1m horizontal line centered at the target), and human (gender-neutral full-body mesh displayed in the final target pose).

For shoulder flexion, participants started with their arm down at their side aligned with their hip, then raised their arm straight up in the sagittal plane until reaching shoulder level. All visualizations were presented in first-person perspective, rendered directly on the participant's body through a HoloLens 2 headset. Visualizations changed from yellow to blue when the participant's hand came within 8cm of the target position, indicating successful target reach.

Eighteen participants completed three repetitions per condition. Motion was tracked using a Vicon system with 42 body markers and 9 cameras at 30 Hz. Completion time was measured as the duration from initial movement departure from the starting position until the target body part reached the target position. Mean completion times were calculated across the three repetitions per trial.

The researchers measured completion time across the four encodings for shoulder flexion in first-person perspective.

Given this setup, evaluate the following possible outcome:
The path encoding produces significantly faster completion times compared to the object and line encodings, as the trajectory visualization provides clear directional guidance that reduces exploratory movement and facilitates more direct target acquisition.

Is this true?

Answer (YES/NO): NO